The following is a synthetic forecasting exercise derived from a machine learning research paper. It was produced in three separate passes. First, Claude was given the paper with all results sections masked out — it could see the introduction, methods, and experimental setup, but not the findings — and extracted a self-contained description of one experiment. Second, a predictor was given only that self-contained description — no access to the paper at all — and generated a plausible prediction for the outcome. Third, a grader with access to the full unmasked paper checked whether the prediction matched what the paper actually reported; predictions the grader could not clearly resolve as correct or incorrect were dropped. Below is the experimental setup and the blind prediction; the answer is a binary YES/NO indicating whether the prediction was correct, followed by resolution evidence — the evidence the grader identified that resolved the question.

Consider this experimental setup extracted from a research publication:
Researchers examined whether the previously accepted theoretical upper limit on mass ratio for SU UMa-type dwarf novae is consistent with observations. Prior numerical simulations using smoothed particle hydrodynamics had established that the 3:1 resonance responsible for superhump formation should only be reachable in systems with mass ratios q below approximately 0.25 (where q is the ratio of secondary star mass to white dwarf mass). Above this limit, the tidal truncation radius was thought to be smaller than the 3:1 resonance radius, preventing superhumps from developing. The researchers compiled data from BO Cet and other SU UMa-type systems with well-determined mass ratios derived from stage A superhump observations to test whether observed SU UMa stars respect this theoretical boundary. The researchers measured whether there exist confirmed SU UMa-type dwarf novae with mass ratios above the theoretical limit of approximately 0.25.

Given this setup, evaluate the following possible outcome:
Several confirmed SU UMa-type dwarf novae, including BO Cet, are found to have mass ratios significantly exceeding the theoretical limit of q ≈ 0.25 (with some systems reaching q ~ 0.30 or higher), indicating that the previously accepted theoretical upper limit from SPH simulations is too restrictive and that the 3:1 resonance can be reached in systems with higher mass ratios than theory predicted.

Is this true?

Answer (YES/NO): YES